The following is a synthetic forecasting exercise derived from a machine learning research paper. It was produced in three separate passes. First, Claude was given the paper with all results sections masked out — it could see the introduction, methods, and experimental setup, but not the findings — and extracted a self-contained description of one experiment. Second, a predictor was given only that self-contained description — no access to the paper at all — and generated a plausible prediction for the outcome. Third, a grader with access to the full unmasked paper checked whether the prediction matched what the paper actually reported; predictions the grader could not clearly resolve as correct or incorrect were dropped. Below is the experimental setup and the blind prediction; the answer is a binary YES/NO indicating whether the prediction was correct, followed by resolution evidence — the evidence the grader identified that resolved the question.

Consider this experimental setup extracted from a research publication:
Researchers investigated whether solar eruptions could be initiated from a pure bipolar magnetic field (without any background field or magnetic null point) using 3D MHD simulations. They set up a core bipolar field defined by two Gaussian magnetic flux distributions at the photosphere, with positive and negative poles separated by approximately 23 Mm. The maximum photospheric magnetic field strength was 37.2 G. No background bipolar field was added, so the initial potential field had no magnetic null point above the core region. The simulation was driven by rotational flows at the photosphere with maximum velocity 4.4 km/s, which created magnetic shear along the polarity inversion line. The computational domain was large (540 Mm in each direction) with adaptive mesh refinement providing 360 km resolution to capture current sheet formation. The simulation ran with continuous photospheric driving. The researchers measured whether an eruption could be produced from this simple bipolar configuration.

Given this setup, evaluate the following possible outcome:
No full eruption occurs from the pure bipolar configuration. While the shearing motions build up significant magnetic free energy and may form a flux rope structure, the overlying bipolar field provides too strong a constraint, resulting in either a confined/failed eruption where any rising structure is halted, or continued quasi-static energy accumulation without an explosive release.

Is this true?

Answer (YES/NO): NO